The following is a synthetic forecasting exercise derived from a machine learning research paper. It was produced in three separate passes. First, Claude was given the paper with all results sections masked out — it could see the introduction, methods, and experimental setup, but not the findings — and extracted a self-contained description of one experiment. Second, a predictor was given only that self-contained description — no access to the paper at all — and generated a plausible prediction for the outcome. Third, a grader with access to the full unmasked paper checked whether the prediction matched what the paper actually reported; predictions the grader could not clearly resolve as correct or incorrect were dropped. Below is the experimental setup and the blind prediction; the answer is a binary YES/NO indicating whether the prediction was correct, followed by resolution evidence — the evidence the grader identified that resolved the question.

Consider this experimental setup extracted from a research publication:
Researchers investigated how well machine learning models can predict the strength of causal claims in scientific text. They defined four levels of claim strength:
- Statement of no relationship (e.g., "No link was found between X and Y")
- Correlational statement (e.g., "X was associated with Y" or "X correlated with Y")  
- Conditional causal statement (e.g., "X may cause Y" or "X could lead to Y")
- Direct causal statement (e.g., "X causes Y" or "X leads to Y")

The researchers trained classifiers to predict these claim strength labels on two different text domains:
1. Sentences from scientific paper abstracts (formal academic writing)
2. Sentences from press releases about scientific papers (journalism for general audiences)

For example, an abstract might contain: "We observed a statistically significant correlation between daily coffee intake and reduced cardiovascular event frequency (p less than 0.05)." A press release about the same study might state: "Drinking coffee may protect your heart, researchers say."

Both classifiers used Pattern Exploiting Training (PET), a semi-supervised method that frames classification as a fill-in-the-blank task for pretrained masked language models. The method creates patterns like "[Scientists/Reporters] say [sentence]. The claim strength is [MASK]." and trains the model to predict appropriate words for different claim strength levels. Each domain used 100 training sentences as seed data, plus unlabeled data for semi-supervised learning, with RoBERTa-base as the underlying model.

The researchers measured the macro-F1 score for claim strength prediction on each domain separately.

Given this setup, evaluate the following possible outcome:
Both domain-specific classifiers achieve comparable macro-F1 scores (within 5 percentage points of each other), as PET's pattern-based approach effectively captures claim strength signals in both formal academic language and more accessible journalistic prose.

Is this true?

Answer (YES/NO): YES